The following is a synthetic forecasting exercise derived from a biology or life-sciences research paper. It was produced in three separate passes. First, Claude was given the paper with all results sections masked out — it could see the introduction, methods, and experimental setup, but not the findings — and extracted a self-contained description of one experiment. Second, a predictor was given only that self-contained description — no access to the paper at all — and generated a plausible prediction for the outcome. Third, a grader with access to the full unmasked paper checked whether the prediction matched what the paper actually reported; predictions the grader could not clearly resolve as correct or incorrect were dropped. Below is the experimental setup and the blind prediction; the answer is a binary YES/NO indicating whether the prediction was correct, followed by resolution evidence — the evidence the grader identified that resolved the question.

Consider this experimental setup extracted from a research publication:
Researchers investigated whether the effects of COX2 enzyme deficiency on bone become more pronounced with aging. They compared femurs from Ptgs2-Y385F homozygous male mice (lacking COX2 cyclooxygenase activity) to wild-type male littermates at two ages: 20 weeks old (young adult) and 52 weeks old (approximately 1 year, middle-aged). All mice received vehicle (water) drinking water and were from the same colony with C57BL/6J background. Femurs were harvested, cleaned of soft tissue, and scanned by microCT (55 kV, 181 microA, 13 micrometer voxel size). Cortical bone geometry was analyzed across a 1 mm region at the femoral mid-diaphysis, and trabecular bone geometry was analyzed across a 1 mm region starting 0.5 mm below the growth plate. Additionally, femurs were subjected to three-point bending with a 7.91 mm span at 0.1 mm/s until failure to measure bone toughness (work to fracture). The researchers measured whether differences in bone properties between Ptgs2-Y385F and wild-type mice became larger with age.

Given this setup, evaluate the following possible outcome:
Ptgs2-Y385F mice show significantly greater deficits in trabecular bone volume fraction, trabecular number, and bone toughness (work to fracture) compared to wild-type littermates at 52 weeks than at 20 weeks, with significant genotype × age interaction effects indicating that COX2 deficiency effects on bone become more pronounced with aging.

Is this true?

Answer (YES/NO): NO